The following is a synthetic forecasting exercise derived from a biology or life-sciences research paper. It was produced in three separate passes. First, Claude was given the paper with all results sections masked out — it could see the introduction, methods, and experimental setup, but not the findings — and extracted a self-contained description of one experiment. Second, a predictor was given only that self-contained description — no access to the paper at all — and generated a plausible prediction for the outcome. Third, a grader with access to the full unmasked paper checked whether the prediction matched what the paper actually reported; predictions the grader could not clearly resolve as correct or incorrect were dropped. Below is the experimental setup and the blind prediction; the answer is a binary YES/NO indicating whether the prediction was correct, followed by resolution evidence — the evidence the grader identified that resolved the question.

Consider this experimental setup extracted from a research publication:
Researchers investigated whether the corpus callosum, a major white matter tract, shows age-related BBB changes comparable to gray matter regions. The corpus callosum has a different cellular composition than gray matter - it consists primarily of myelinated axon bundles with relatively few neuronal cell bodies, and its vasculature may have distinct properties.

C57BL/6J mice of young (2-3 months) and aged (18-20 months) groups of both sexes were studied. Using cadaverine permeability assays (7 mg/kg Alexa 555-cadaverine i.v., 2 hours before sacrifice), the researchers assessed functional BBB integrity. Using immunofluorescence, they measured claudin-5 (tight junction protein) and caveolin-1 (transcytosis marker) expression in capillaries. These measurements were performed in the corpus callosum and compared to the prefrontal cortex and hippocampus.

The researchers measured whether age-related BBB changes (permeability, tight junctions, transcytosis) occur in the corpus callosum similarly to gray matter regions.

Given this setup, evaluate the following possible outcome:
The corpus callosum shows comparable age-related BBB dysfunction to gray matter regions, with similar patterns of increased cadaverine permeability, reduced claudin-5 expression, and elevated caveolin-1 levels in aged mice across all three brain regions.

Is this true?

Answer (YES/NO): NO